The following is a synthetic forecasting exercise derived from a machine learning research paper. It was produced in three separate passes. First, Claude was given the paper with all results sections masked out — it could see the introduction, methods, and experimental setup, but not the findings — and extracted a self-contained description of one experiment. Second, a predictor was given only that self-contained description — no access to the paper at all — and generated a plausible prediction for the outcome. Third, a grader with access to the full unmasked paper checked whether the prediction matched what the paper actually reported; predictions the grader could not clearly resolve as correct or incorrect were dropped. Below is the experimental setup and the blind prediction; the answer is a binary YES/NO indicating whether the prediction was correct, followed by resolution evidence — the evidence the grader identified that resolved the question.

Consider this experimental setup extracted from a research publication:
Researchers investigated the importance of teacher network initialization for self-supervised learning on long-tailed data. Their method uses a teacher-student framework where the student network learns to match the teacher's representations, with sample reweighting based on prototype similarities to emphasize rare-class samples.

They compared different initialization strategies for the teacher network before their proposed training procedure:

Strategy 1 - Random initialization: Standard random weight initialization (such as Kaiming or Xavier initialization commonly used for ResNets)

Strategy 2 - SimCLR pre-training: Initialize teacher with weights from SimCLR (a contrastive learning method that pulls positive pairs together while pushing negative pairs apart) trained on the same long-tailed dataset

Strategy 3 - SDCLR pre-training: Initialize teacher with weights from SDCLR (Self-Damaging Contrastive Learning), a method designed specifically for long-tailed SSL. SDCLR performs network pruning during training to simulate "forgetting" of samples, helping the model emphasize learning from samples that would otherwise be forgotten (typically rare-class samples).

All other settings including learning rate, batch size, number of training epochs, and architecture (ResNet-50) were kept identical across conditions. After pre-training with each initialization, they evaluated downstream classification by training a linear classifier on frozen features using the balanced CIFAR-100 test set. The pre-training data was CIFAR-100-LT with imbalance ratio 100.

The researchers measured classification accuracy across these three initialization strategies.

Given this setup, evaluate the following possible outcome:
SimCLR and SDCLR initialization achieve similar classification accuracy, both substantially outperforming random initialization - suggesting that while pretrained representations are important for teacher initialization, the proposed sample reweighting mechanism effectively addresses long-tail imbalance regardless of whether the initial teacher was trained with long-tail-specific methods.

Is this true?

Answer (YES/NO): NO